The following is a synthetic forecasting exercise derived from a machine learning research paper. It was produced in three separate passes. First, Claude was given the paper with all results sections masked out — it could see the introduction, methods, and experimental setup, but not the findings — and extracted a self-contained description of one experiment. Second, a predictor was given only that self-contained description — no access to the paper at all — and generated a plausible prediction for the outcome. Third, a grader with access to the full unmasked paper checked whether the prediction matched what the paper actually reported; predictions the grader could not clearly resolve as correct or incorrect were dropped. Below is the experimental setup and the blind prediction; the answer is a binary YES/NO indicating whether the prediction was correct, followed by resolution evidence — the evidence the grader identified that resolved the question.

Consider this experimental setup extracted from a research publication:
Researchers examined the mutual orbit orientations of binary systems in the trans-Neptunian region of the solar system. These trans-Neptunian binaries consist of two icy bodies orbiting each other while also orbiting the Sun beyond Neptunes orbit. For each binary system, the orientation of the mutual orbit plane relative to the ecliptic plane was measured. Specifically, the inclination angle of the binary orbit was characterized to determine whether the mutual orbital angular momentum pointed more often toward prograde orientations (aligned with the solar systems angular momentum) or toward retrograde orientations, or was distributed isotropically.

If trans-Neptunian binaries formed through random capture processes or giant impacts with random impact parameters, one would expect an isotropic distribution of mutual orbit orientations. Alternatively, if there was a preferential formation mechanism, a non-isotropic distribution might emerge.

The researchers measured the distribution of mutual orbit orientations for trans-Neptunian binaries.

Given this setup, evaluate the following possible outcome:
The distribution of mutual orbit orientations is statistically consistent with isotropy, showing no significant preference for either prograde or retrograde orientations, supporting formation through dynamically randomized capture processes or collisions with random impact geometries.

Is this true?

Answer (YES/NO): NO